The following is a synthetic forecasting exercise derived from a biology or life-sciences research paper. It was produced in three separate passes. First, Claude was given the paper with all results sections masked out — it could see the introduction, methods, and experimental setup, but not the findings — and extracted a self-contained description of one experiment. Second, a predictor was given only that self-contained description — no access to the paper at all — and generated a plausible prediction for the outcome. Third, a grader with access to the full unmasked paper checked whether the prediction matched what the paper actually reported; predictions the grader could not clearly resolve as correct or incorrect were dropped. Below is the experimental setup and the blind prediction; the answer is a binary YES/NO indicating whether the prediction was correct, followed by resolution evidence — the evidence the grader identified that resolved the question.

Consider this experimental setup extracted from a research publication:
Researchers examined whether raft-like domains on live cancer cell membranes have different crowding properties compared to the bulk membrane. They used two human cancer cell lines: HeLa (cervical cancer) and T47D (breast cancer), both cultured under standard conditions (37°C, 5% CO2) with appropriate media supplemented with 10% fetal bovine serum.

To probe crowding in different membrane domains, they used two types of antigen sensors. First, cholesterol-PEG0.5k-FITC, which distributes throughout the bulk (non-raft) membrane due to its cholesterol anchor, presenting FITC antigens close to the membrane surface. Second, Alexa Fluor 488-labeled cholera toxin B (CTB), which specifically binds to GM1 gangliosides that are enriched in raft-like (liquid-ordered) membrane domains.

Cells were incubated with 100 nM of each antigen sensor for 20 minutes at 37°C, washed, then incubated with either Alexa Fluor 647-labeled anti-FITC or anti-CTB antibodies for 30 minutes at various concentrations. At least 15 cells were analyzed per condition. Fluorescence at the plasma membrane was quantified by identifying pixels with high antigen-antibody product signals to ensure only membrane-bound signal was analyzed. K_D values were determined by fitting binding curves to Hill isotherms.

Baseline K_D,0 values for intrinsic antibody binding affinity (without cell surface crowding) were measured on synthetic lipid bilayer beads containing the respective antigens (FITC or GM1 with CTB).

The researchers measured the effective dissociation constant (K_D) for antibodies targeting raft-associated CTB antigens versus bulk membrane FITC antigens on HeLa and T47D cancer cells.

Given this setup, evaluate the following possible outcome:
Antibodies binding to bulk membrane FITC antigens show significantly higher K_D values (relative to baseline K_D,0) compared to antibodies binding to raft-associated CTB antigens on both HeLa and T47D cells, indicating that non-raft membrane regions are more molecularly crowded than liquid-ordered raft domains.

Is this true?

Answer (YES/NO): YES